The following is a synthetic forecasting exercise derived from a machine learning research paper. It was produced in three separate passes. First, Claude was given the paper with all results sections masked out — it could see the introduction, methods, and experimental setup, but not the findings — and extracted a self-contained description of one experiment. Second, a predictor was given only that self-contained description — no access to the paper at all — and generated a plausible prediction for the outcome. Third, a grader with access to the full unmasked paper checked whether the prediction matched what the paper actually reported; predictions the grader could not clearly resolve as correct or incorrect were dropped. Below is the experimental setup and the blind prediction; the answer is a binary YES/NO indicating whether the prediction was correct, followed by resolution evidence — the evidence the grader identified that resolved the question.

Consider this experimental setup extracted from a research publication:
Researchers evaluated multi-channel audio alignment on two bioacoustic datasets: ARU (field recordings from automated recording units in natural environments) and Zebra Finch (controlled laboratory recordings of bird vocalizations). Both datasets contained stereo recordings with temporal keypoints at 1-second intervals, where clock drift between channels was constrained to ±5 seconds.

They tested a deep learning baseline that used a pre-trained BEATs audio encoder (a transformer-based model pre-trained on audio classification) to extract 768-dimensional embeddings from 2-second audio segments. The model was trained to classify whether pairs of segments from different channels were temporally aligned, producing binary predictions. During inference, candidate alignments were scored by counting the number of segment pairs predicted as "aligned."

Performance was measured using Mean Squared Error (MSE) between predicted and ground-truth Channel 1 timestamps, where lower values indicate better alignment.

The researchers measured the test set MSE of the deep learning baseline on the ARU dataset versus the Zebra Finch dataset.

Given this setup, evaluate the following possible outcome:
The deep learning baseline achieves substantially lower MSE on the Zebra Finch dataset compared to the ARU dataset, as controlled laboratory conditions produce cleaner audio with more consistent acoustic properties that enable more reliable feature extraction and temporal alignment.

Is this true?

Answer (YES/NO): NO